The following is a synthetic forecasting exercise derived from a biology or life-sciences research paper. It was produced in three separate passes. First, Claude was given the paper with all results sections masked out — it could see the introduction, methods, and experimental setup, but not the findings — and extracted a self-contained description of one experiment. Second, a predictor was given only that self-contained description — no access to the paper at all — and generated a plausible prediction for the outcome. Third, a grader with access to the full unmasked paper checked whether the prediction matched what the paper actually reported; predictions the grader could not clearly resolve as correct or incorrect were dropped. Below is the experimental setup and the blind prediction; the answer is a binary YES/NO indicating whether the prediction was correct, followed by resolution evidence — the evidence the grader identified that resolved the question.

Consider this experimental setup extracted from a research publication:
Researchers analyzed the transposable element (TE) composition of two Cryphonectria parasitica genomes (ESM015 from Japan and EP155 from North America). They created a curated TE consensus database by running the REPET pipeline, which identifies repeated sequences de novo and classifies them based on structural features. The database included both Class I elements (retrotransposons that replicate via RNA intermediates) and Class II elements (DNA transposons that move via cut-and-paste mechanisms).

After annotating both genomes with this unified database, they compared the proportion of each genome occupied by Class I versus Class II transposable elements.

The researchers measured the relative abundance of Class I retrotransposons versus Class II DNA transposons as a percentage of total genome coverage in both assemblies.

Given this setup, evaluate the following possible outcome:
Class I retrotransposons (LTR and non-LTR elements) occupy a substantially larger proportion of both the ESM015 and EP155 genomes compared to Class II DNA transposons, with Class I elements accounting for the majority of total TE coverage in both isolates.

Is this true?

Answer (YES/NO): YES